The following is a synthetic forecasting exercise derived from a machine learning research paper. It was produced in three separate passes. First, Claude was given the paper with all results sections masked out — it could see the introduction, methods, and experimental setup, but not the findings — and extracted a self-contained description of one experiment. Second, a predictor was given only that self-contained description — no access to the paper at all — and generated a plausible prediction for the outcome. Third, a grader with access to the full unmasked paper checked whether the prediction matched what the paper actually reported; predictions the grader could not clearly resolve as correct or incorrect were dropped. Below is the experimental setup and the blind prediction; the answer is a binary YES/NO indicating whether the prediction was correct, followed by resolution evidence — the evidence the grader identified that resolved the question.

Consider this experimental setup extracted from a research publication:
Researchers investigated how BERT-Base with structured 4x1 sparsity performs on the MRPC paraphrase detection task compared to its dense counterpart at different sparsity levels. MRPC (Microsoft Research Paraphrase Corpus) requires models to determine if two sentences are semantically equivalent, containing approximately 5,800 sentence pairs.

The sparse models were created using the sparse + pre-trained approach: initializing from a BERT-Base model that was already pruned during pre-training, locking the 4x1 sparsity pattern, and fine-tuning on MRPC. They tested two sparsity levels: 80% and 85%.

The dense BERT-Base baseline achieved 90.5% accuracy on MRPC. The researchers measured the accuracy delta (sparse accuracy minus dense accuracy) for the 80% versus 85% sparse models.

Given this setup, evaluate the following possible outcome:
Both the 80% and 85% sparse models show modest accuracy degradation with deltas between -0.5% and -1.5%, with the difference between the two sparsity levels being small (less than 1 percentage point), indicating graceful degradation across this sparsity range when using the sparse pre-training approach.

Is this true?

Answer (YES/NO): NO